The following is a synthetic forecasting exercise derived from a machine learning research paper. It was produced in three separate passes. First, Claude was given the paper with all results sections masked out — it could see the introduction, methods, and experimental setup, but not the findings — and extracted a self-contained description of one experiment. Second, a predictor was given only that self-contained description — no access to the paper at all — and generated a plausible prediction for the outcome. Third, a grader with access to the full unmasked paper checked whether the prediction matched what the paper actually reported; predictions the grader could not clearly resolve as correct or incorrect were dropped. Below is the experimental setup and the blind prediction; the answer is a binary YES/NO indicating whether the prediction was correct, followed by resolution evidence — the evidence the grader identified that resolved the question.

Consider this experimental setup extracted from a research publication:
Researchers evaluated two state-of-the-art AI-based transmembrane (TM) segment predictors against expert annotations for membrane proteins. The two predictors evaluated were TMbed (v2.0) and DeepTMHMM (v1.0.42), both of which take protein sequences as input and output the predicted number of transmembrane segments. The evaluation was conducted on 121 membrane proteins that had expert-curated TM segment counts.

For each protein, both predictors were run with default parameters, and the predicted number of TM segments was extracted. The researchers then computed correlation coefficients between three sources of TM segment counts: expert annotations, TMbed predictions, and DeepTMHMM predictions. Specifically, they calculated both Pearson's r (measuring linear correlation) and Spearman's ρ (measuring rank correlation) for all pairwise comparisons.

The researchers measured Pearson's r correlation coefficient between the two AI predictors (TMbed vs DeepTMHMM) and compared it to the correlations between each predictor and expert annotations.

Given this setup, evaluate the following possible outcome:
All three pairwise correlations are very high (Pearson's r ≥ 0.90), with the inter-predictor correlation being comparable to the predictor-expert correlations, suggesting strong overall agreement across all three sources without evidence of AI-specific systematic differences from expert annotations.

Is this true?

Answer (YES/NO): NO